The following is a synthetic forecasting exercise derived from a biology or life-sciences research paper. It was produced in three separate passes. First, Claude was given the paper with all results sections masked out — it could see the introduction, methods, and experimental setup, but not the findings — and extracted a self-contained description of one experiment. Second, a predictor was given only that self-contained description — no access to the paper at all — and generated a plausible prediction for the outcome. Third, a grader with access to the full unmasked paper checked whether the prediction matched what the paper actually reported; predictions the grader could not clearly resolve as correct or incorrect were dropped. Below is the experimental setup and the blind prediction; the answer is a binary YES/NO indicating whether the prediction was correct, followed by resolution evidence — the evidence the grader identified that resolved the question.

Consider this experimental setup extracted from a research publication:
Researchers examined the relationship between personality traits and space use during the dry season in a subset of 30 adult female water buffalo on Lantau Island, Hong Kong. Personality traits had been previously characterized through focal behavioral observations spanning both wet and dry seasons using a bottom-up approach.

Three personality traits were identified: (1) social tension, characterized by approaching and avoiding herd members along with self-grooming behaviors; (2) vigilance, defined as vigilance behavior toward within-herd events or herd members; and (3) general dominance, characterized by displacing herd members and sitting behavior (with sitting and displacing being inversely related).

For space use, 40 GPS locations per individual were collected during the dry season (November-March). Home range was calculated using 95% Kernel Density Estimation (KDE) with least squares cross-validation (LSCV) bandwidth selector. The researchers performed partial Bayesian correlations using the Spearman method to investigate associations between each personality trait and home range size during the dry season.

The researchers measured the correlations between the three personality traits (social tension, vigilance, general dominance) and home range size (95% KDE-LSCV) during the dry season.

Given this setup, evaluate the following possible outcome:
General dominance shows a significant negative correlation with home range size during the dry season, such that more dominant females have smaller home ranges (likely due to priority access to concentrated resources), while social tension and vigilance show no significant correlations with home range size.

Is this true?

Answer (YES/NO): NO